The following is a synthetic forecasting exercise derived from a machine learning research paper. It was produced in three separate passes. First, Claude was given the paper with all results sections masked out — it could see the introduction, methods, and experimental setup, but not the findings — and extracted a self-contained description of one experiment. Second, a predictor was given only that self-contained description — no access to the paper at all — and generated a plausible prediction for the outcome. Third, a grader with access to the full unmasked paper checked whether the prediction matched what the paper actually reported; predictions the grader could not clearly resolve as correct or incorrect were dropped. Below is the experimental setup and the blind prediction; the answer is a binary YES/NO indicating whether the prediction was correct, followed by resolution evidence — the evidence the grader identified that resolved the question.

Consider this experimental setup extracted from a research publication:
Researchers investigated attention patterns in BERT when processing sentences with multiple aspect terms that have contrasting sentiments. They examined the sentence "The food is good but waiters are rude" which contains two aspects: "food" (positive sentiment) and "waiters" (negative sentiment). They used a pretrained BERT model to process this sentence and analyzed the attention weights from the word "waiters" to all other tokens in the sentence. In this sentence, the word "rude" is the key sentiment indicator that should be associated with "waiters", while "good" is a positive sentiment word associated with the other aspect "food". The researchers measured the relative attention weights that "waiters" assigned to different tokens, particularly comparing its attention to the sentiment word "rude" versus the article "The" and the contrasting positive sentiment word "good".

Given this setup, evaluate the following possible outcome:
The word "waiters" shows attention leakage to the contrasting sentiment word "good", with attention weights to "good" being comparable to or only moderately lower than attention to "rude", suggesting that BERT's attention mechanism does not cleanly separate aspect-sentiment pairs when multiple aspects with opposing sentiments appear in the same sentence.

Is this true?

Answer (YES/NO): YES